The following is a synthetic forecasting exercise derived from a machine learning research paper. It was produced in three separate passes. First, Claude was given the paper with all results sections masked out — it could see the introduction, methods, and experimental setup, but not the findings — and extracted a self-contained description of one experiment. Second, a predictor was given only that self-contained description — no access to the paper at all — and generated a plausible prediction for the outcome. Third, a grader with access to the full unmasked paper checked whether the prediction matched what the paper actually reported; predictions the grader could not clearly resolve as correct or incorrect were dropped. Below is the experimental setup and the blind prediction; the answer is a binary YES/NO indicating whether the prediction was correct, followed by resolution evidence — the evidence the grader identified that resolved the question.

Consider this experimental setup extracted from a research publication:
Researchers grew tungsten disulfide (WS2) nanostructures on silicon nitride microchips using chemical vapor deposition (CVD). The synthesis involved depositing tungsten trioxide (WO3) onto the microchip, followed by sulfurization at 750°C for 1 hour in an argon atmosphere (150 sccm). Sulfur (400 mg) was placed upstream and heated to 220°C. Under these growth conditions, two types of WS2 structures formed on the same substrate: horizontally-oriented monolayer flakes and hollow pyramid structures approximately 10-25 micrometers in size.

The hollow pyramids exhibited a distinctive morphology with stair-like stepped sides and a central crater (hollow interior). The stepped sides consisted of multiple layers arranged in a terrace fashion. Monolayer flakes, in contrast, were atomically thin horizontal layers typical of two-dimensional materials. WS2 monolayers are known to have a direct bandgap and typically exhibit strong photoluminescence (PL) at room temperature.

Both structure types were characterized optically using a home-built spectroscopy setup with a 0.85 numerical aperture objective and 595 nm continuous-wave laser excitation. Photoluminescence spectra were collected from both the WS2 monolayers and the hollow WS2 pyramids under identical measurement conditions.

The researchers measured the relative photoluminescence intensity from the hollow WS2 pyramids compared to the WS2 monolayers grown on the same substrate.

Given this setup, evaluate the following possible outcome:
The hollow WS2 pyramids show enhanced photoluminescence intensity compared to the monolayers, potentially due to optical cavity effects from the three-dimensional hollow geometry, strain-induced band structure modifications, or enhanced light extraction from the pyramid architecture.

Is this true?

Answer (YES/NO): NO